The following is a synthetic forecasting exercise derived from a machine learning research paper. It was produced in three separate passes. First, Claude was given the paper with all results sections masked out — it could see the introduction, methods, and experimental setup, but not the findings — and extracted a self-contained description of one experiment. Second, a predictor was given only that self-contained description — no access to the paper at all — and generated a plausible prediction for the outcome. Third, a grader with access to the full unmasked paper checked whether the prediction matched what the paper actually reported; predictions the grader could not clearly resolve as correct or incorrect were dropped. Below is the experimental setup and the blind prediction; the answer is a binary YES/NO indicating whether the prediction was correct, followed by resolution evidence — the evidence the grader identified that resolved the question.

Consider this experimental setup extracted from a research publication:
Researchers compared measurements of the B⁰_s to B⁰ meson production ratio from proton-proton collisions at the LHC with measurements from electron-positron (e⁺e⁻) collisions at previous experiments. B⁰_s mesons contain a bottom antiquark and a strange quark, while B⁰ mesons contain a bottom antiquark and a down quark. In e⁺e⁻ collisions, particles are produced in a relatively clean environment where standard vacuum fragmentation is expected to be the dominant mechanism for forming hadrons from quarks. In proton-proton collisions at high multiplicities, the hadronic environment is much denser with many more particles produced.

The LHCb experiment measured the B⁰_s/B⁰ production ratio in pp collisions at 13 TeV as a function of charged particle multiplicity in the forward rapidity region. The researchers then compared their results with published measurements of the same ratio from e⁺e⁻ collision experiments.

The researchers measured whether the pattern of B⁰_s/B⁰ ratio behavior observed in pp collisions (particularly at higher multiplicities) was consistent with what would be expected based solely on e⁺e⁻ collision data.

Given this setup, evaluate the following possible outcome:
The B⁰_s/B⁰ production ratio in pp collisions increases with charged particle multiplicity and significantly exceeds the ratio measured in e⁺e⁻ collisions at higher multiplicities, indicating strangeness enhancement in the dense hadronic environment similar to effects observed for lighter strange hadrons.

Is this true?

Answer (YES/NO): YES